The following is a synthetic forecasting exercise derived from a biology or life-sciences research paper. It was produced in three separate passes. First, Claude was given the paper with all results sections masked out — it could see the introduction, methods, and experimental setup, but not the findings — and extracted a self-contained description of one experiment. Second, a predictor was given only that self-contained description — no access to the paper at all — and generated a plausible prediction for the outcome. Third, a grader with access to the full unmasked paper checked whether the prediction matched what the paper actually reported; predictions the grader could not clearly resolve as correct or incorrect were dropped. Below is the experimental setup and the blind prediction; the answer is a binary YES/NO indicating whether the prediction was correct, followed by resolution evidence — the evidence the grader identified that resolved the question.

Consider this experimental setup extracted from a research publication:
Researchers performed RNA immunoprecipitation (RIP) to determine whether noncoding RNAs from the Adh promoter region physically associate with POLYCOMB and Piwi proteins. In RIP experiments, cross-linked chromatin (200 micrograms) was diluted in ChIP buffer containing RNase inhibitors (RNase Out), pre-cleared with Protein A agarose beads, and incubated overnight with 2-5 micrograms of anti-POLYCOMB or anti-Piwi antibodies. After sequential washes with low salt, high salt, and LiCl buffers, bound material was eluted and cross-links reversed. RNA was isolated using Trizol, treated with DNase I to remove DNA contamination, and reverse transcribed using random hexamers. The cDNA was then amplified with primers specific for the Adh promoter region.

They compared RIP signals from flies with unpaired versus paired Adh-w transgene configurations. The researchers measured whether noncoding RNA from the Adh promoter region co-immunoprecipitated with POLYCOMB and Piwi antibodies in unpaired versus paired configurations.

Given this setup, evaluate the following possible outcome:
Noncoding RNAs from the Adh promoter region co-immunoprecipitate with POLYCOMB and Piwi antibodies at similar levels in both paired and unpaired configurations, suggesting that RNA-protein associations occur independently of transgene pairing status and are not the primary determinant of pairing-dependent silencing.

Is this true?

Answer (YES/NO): NO